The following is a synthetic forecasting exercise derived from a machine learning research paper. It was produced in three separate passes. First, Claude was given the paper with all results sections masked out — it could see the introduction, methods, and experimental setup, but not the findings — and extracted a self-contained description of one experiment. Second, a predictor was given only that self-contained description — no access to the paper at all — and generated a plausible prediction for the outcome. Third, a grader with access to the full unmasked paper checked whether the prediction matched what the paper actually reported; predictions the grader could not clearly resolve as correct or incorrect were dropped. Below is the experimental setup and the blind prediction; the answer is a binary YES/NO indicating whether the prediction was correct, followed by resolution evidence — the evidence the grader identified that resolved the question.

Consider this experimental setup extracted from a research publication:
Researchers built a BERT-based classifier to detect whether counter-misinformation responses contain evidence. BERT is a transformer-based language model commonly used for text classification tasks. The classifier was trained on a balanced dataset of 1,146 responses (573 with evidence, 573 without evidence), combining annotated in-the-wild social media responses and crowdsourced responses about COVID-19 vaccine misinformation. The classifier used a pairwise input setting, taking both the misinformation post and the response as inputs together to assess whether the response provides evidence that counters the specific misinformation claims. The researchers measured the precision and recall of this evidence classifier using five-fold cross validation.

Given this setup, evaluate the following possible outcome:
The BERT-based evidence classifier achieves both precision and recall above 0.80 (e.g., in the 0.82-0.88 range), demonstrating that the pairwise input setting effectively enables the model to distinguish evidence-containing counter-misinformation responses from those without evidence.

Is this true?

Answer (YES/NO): NO